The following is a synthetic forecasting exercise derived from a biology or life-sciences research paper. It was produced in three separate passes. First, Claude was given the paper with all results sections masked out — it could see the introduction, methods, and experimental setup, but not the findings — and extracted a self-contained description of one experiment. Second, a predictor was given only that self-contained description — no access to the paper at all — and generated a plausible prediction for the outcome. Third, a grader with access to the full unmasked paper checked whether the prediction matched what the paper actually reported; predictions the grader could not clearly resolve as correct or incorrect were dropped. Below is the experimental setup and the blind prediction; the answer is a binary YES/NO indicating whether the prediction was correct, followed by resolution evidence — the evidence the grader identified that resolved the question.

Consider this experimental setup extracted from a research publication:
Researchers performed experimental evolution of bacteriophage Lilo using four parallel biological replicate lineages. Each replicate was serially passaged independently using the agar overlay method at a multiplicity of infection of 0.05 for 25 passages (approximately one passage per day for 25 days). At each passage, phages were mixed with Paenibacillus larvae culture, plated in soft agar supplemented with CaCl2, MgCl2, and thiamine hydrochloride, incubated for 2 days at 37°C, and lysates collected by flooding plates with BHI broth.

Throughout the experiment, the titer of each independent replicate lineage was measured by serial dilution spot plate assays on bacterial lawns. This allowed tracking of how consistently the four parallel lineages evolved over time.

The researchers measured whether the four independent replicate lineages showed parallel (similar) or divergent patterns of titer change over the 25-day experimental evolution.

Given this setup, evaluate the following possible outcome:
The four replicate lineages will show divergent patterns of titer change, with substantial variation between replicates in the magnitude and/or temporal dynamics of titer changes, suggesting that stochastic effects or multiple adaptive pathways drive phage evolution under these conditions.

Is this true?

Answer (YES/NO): YES